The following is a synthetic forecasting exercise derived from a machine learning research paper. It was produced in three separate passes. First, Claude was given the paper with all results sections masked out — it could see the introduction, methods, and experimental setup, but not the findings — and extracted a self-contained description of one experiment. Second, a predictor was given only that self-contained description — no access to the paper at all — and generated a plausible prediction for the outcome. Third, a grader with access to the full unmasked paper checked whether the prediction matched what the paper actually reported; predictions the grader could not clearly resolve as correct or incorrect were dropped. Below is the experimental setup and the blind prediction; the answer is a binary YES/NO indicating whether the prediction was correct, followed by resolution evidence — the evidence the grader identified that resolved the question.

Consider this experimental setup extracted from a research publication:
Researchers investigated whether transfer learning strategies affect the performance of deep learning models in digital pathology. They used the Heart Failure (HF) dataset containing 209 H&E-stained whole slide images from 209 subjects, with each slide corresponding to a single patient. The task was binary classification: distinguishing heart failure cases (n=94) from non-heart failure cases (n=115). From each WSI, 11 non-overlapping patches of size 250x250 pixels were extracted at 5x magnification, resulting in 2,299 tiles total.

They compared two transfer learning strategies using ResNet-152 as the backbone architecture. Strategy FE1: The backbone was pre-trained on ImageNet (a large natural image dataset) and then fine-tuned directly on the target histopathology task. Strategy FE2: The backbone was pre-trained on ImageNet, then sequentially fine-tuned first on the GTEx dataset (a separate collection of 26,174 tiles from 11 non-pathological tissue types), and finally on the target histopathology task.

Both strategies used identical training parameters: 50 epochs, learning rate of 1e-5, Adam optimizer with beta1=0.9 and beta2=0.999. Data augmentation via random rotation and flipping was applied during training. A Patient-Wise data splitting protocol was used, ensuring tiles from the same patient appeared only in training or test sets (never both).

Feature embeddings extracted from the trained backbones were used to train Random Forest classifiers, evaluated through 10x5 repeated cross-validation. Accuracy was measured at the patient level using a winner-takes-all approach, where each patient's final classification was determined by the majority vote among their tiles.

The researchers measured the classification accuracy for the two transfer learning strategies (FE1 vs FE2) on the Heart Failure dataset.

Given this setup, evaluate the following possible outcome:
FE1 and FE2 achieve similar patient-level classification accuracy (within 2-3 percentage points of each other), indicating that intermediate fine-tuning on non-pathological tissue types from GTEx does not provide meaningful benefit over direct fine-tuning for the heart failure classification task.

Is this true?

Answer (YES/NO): NO